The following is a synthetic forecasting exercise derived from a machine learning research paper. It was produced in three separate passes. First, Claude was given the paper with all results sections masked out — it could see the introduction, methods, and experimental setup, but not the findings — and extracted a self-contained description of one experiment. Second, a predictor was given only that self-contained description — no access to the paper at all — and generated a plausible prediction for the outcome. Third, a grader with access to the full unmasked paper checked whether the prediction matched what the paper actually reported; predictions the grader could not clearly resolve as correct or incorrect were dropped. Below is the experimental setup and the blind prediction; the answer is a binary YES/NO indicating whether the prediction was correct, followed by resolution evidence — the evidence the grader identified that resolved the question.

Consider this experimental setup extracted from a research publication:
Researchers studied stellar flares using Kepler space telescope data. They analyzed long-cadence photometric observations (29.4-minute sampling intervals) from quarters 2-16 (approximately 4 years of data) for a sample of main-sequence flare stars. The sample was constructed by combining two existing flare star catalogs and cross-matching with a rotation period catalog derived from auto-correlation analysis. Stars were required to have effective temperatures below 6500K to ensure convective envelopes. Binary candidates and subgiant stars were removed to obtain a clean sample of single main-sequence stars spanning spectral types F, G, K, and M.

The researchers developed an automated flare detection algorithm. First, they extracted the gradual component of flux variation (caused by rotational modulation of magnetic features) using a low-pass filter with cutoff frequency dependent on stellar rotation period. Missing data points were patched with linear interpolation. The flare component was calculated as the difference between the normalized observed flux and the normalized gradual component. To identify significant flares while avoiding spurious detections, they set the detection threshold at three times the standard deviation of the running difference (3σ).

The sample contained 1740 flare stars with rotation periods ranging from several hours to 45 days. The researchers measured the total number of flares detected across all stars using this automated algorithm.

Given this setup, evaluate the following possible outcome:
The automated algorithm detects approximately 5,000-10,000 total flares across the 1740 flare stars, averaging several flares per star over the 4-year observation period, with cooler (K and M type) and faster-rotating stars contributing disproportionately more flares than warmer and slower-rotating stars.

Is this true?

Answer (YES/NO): NO